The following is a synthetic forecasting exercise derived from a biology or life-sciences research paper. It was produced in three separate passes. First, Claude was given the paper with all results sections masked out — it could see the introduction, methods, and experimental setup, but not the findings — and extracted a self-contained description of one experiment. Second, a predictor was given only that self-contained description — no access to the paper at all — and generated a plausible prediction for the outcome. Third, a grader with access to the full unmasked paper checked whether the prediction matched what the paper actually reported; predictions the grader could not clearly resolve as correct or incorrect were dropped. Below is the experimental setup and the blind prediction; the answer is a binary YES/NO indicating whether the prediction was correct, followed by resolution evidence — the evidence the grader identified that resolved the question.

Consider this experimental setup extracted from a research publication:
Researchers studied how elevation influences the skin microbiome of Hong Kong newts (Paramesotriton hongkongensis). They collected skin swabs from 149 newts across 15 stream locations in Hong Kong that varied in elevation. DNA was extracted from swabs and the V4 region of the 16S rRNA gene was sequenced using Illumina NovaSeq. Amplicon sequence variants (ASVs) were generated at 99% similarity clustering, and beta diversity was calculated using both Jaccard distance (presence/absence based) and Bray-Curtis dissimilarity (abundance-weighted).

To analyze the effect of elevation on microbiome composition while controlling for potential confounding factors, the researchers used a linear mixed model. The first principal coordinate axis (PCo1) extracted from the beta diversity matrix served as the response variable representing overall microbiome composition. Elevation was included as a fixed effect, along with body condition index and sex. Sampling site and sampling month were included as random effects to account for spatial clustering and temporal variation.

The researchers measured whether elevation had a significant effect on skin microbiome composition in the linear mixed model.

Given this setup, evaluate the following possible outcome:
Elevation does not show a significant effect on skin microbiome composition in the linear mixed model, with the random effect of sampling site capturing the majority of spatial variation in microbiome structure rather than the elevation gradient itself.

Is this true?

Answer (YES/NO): NO